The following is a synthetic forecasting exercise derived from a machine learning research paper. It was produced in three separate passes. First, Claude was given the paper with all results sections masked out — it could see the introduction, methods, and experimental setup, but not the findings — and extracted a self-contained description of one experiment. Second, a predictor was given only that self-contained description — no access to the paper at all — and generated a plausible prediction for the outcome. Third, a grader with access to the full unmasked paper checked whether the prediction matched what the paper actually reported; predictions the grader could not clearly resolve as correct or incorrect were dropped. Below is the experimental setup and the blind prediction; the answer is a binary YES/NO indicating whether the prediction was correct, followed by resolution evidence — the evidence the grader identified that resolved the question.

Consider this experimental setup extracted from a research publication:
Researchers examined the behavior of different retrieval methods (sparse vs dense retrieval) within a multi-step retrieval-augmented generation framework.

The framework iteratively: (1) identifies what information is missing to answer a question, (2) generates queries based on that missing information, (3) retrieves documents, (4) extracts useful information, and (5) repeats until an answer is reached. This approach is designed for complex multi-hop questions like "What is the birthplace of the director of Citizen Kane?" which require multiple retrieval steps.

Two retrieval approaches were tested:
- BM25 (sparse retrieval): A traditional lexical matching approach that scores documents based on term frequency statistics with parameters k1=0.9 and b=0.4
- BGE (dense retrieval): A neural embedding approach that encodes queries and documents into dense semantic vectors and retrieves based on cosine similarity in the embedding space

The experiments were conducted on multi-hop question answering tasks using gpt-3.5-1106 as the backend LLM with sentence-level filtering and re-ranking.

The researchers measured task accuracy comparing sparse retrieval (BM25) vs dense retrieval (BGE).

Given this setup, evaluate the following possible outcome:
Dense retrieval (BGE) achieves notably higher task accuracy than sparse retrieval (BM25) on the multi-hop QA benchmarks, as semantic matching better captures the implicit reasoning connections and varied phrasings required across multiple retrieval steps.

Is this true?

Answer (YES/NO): NO